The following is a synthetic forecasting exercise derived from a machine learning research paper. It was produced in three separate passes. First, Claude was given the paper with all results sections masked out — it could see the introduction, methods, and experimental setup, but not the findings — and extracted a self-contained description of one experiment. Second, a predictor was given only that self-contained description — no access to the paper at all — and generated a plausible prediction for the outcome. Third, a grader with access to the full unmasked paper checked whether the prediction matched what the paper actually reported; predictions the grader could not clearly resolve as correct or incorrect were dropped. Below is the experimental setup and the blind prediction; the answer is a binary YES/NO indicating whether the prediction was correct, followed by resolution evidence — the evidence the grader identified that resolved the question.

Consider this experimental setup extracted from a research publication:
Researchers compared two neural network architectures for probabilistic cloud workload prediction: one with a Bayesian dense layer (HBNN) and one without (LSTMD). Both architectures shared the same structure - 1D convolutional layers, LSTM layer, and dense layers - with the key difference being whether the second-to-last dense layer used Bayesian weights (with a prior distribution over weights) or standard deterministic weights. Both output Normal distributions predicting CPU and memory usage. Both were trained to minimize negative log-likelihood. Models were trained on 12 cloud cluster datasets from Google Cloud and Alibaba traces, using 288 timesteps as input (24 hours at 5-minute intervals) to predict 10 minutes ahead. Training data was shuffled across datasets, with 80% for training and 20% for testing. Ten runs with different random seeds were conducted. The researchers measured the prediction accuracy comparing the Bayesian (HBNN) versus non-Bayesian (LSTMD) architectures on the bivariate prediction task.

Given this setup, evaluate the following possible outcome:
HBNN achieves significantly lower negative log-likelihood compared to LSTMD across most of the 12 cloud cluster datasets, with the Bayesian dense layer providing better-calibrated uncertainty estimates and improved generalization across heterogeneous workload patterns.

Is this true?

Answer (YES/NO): NO